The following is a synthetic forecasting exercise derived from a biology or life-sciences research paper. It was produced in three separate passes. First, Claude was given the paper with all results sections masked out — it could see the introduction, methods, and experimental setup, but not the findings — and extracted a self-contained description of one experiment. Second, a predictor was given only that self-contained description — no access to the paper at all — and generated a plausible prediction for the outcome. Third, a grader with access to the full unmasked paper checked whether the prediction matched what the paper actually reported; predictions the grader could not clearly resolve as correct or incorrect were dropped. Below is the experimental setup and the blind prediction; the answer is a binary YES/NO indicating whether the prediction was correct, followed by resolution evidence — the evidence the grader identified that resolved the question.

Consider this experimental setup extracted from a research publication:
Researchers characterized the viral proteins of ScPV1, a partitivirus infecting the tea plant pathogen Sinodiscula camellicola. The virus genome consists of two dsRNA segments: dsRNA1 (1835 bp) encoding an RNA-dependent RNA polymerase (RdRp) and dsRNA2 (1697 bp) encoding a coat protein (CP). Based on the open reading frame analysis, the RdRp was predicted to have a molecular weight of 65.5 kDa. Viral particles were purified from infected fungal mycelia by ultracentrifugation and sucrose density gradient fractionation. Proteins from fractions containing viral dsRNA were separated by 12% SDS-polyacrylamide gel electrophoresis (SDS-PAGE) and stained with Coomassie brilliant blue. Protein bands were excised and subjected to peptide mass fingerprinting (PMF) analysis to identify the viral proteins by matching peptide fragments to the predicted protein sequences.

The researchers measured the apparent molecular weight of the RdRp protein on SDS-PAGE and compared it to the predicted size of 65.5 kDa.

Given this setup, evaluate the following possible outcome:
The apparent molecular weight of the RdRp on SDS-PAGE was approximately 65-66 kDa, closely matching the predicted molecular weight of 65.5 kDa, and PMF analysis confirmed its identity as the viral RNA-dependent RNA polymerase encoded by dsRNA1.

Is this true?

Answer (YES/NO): NO